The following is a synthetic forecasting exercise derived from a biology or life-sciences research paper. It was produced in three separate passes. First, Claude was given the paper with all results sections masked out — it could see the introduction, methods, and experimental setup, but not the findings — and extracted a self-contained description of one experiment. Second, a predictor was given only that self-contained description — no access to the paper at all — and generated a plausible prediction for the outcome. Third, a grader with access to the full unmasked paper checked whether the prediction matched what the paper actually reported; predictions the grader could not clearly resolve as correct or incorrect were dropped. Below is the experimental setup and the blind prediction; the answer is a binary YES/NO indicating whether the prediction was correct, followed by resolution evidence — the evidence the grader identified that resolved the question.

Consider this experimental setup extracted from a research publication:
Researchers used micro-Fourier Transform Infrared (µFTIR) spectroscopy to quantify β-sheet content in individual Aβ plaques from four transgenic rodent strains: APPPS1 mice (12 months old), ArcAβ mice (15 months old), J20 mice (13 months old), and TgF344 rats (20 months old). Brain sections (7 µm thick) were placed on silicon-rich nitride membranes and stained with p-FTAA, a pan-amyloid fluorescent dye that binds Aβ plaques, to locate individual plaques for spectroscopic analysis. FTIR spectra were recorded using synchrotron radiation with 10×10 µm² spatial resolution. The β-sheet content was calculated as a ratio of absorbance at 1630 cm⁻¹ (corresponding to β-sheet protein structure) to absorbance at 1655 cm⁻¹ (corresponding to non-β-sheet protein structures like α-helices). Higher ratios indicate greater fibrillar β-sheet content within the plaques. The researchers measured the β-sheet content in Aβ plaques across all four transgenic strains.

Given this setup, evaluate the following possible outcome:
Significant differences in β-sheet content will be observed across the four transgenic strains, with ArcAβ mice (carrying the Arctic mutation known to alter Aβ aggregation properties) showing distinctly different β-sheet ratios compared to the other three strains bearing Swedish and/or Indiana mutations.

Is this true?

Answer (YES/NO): NO